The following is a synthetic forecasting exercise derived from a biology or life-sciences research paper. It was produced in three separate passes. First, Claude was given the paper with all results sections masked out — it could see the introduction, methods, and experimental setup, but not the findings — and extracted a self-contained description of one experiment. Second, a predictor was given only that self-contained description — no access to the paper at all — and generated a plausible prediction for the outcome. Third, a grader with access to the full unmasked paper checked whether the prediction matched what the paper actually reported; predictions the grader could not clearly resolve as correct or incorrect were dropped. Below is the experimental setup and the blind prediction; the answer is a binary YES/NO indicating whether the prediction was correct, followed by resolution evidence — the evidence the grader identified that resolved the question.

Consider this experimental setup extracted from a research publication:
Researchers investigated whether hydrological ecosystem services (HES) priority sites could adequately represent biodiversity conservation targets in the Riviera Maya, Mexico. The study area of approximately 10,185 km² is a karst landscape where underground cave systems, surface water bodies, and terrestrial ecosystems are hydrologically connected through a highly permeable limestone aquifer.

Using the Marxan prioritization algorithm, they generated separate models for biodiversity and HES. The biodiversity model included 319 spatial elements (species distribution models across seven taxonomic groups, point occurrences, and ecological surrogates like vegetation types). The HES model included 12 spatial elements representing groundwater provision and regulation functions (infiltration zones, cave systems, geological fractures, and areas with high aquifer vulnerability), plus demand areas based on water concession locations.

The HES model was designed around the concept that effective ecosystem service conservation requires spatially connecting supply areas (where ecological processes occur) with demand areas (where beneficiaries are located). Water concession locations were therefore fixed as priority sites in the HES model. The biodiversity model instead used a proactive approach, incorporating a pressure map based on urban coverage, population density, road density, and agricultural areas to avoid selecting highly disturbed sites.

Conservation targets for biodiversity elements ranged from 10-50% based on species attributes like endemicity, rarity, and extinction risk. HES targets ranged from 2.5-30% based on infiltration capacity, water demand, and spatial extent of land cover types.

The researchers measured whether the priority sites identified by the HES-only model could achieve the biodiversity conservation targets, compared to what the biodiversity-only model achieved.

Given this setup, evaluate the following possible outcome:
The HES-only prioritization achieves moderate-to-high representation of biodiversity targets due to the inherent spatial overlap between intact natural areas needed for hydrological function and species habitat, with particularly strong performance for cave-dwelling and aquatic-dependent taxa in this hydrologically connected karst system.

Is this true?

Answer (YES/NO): NO